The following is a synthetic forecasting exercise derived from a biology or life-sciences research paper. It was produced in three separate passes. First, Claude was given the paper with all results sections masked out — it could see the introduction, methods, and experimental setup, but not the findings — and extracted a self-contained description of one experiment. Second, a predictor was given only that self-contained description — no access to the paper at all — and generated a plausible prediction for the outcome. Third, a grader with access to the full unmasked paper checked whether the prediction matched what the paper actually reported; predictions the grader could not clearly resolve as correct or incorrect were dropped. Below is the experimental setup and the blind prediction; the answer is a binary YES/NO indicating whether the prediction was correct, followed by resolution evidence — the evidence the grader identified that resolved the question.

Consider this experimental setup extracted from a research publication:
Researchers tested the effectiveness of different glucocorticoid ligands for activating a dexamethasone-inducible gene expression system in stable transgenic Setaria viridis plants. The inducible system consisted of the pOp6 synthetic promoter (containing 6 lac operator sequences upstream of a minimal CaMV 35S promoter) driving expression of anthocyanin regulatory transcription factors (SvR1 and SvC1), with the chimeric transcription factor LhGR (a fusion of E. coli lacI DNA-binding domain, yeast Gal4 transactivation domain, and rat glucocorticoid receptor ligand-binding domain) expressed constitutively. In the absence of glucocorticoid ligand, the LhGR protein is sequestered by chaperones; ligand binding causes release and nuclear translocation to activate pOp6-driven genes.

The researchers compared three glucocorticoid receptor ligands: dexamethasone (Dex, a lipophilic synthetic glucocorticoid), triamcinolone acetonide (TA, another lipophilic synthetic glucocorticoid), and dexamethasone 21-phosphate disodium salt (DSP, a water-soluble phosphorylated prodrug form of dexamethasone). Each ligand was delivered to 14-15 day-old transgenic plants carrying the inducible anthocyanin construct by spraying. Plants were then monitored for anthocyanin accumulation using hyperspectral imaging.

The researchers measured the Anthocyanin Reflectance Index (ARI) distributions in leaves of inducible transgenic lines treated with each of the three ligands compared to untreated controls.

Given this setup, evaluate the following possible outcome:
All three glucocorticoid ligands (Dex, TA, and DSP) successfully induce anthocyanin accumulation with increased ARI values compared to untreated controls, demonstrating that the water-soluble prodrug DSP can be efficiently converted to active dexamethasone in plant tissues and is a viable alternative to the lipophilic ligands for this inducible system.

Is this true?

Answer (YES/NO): NO